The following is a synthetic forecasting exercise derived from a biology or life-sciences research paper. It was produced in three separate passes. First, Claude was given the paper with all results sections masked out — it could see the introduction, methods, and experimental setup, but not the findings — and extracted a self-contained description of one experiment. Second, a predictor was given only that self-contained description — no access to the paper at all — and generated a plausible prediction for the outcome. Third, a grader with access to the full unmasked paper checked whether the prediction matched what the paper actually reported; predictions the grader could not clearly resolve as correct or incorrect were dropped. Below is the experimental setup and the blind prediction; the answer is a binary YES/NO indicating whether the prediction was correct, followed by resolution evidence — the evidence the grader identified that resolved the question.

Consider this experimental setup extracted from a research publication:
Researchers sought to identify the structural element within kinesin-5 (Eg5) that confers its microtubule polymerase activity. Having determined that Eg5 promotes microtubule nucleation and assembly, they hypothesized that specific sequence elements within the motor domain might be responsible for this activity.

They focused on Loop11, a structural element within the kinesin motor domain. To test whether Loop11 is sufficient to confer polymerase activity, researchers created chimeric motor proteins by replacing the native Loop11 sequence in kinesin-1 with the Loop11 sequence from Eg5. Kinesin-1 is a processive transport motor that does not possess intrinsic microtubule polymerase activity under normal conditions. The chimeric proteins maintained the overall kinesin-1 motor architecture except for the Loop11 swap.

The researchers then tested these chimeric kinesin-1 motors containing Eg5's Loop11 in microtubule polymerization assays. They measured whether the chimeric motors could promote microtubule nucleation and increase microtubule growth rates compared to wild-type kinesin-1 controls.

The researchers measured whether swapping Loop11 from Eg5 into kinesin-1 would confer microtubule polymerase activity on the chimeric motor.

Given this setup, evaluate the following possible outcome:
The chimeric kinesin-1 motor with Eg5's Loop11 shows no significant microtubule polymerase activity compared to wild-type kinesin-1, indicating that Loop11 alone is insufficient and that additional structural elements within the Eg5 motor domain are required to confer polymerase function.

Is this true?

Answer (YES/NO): NO